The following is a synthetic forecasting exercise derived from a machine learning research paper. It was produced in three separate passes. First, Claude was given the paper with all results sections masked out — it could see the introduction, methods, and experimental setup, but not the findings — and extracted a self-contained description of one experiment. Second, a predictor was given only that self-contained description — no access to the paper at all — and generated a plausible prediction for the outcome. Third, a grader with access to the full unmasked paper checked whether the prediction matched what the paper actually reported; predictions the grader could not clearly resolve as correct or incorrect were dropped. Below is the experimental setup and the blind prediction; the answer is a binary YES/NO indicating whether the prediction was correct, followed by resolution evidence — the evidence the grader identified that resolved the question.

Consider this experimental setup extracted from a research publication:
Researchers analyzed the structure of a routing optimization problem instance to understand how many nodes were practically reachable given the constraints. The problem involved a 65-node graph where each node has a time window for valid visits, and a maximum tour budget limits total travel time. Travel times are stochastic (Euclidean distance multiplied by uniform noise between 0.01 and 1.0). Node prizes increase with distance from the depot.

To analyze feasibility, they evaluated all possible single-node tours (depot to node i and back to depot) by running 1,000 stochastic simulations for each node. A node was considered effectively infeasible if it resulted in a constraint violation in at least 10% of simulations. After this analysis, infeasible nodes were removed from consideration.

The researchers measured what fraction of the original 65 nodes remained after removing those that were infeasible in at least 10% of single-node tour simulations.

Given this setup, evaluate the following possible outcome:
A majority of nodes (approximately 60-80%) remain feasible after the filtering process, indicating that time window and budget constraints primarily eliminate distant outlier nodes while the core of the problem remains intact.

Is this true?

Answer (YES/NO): NO